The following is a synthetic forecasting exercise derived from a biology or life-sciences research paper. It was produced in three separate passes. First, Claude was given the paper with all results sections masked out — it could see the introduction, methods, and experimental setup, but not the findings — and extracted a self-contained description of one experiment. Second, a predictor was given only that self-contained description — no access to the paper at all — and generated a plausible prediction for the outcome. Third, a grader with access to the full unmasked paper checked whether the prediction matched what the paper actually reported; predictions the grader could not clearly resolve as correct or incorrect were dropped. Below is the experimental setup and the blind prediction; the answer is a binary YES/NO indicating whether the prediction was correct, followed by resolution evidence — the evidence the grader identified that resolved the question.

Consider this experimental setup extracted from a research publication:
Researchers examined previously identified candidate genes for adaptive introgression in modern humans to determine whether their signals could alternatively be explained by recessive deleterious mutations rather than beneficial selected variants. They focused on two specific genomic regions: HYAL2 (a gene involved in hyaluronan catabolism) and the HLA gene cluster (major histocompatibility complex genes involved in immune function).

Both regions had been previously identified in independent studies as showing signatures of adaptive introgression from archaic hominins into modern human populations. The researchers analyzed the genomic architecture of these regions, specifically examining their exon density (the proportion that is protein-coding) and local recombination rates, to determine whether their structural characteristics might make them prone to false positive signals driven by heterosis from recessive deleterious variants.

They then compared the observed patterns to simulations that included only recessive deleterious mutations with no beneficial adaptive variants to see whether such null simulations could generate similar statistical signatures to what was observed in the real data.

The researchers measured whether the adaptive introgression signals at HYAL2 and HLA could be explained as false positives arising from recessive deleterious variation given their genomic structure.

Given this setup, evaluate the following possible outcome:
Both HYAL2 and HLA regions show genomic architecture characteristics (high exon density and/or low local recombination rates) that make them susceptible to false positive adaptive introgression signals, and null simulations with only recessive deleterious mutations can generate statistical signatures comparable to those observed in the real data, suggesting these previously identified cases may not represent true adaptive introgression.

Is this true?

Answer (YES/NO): YES